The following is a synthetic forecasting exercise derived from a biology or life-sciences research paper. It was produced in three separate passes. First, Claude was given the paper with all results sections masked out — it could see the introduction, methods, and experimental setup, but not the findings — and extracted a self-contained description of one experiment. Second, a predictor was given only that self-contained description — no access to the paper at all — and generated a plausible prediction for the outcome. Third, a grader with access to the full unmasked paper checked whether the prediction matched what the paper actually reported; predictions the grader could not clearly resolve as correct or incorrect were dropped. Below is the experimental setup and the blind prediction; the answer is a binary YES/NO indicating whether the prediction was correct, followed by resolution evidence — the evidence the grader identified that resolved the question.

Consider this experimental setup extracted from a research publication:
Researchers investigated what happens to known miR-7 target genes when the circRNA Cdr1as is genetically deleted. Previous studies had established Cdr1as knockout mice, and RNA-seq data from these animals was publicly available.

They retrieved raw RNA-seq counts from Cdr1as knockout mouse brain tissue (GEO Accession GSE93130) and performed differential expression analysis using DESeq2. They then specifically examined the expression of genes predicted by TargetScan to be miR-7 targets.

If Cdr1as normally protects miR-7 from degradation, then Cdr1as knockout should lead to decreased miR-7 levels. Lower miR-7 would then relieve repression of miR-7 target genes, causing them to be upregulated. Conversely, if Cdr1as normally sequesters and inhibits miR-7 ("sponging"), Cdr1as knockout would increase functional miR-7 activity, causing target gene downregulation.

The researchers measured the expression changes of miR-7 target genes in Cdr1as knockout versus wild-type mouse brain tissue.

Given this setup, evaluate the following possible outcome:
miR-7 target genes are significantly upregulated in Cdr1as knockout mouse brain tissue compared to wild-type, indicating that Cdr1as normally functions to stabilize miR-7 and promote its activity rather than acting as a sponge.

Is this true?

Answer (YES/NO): YES